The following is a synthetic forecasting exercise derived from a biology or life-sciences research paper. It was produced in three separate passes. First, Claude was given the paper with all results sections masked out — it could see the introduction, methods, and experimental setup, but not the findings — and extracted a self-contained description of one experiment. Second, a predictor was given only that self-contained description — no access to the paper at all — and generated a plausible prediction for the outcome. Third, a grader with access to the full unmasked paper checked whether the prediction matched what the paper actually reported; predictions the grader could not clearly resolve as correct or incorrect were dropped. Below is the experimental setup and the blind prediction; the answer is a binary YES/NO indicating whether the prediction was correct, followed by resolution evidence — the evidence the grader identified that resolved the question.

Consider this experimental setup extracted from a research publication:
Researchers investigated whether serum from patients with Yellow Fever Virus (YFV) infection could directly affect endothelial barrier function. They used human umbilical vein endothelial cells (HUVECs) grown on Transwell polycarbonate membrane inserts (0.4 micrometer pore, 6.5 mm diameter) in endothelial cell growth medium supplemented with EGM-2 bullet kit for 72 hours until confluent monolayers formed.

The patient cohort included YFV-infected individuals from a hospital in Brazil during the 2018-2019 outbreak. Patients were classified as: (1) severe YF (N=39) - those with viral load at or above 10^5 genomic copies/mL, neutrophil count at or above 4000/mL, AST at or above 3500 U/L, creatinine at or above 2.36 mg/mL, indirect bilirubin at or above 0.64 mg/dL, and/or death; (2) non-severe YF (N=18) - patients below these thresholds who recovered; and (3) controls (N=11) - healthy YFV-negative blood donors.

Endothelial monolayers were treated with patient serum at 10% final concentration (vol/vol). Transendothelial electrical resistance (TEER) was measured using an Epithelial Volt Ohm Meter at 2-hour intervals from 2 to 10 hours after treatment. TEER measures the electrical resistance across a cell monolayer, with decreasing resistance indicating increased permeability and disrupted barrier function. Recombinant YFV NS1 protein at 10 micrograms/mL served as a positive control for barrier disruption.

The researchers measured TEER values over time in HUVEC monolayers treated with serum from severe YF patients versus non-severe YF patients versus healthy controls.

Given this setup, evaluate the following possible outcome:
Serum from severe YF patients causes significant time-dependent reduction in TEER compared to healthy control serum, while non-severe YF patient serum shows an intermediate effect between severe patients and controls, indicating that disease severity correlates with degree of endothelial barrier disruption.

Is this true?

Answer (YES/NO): YES